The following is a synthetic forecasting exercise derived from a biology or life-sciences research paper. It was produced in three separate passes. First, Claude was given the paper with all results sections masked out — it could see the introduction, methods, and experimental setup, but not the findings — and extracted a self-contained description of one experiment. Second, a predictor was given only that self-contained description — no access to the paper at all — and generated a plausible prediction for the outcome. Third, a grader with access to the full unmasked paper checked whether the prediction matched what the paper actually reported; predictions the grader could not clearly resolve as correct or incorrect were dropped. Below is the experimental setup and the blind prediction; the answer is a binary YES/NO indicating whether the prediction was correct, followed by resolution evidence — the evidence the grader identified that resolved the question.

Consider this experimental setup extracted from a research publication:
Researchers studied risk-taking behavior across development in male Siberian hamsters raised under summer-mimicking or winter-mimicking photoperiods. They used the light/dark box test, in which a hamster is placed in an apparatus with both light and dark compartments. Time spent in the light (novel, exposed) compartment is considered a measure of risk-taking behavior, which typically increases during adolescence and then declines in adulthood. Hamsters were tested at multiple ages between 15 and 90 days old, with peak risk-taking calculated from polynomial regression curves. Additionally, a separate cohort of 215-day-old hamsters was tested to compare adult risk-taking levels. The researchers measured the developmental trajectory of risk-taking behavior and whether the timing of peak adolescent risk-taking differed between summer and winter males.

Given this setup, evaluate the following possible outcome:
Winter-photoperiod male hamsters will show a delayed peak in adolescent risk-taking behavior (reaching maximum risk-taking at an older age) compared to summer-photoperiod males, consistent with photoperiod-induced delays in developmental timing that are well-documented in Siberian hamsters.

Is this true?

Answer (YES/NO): YES